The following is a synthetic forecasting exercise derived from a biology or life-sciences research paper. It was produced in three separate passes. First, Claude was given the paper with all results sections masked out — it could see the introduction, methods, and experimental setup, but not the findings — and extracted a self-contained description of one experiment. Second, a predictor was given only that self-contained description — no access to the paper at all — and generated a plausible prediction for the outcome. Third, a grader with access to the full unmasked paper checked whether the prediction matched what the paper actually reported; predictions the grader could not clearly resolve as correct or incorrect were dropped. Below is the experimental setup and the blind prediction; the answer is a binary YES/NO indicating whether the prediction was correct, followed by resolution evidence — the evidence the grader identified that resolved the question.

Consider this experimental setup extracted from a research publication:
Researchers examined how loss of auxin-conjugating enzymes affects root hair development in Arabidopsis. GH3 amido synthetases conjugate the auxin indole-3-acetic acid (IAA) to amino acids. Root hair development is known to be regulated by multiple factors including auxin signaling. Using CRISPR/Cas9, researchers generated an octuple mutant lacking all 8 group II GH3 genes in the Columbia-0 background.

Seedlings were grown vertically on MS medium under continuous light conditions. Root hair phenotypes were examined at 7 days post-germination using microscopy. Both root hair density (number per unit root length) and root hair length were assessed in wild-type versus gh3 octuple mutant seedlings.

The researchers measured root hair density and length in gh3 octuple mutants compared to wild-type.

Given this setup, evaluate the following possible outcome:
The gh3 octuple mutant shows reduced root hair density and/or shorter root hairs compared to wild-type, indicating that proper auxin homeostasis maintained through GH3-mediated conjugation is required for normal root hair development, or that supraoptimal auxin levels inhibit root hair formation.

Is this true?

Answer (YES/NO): NO